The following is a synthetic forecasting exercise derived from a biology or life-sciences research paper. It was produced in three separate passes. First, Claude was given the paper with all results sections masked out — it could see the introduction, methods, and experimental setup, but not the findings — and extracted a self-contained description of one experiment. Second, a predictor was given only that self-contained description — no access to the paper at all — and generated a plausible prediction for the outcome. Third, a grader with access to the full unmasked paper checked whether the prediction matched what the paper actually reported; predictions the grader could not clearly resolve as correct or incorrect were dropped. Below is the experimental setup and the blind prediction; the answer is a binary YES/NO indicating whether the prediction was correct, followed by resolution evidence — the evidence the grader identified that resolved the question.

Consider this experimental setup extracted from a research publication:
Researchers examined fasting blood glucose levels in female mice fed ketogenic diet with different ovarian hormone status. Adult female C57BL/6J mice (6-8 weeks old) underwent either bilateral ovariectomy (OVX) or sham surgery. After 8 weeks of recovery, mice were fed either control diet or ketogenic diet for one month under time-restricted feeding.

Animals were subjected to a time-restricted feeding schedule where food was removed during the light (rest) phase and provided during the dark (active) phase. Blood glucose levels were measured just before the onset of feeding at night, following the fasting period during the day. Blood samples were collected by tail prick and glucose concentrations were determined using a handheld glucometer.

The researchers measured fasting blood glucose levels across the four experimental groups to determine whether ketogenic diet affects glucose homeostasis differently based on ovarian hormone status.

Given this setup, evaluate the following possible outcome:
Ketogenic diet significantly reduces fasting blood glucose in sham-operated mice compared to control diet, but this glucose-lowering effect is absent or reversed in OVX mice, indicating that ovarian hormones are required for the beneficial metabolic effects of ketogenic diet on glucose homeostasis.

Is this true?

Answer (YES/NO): NO